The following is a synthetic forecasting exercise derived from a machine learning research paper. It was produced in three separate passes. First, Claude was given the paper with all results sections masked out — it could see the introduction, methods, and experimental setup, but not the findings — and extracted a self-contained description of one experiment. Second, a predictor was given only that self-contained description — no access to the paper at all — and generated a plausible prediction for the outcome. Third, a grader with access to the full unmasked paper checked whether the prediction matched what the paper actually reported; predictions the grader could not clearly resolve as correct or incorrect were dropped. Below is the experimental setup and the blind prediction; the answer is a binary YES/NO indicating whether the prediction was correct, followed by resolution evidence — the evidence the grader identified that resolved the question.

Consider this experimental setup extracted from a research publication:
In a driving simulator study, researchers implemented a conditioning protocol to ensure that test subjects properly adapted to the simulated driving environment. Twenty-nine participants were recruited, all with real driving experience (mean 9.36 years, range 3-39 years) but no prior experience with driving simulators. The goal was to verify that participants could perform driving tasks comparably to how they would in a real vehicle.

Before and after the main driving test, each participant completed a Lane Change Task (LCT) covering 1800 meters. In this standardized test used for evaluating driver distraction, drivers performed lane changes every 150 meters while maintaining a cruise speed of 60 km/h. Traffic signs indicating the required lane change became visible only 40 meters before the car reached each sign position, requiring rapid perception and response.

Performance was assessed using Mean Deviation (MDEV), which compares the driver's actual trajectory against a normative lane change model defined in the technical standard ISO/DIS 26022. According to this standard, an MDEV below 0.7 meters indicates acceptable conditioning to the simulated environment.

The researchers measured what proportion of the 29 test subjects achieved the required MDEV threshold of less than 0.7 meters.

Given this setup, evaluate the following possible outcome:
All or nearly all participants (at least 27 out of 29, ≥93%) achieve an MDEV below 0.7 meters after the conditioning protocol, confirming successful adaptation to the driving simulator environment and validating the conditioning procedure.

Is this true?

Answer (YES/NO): YES